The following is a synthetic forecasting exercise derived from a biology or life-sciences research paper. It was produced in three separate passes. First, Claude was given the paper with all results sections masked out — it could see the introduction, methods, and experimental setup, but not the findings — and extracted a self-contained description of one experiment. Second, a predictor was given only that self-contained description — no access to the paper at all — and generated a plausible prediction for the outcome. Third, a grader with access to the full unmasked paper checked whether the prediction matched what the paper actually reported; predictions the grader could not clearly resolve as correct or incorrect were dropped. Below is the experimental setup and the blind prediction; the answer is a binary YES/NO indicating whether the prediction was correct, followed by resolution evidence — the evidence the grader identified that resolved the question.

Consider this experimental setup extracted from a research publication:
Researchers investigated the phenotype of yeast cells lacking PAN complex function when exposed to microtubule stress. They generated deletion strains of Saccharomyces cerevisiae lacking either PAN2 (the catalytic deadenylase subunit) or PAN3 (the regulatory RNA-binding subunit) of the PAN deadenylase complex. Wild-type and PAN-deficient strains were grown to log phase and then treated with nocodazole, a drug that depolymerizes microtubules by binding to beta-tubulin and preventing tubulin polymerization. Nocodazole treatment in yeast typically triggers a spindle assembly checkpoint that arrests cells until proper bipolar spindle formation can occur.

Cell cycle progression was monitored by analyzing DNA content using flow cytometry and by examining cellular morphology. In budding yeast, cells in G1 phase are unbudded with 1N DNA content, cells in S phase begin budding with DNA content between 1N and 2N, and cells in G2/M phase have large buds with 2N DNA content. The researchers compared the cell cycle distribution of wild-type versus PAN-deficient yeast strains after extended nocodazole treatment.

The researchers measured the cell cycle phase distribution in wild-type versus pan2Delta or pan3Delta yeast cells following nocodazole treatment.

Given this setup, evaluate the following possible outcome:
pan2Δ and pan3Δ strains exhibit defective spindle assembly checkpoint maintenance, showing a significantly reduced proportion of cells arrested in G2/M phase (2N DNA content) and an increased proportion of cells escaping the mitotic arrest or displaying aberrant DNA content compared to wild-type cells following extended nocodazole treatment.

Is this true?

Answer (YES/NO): NO